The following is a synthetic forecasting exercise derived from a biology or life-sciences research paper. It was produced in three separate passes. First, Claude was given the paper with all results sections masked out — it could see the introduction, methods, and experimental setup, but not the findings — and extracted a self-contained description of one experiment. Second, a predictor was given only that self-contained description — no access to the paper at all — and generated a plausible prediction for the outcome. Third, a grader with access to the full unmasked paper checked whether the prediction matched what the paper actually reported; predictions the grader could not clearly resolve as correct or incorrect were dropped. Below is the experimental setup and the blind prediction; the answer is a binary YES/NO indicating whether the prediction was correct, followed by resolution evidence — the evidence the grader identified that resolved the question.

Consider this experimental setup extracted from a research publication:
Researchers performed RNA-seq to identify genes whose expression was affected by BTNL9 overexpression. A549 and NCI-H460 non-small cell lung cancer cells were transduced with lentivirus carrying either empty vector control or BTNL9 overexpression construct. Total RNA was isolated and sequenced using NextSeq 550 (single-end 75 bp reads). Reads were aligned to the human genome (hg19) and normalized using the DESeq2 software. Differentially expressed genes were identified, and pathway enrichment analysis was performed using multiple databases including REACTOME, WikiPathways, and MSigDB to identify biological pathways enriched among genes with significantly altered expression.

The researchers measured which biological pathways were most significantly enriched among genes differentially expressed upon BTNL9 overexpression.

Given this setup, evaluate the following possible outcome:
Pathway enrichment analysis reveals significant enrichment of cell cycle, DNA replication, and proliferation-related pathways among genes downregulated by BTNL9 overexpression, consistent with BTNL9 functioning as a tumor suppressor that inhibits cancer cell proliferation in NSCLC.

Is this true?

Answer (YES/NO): YES